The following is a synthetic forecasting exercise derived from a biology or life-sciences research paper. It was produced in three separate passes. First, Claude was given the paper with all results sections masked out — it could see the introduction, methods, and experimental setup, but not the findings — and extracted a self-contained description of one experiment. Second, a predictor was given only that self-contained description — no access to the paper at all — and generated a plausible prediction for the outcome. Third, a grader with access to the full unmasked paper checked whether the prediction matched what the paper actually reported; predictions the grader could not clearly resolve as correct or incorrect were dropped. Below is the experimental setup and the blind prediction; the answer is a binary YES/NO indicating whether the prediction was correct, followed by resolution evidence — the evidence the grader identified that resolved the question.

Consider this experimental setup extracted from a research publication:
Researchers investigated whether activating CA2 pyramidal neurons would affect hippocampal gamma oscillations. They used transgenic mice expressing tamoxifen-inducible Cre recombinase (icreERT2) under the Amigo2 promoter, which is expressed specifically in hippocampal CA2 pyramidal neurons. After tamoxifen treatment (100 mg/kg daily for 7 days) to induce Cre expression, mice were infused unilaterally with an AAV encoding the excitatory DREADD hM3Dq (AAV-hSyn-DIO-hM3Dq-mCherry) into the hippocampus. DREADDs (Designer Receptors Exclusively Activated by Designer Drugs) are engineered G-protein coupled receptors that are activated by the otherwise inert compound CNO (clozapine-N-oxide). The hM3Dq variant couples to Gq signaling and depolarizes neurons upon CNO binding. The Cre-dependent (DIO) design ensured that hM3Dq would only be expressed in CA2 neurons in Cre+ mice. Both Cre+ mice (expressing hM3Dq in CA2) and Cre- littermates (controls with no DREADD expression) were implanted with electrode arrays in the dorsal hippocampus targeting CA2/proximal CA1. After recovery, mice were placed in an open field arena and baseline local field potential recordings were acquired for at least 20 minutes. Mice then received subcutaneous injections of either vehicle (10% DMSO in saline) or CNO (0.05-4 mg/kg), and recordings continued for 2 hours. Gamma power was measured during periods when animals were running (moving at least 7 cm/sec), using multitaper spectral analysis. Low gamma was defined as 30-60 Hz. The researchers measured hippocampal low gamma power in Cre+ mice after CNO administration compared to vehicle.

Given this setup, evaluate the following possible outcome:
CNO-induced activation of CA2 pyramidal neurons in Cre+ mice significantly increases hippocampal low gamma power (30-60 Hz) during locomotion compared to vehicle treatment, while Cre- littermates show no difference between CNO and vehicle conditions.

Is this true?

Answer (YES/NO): YES